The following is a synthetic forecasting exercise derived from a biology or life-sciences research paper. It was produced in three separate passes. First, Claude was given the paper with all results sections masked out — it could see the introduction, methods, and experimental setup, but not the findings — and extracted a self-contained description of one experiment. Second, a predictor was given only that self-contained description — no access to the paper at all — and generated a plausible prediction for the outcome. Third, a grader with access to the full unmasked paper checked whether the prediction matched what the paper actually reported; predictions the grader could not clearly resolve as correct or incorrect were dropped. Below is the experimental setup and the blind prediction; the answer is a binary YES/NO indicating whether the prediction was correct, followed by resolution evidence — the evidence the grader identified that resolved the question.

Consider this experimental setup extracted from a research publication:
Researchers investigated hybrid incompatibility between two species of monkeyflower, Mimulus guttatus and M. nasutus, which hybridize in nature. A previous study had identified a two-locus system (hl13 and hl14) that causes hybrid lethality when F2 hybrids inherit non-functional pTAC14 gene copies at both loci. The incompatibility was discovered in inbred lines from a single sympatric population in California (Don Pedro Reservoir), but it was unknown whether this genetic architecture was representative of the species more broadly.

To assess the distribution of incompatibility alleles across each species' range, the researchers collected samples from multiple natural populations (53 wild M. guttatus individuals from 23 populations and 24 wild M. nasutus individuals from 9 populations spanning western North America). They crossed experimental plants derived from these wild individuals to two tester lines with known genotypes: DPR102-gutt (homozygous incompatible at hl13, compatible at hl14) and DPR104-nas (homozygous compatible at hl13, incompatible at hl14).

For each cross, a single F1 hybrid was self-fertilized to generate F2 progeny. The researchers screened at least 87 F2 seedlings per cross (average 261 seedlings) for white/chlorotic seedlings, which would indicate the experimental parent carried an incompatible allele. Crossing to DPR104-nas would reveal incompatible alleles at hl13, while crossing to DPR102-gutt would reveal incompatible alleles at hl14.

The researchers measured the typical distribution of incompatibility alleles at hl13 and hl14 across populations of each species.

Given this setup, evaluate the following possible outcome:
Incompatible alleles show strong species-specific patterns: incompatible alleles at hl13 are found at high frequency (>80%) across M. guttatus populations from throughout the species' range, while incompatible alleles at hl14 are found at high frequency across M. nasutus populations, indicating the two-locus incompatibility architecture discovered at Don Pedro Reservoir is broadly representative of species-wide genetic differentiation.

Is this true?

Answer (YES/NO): NO